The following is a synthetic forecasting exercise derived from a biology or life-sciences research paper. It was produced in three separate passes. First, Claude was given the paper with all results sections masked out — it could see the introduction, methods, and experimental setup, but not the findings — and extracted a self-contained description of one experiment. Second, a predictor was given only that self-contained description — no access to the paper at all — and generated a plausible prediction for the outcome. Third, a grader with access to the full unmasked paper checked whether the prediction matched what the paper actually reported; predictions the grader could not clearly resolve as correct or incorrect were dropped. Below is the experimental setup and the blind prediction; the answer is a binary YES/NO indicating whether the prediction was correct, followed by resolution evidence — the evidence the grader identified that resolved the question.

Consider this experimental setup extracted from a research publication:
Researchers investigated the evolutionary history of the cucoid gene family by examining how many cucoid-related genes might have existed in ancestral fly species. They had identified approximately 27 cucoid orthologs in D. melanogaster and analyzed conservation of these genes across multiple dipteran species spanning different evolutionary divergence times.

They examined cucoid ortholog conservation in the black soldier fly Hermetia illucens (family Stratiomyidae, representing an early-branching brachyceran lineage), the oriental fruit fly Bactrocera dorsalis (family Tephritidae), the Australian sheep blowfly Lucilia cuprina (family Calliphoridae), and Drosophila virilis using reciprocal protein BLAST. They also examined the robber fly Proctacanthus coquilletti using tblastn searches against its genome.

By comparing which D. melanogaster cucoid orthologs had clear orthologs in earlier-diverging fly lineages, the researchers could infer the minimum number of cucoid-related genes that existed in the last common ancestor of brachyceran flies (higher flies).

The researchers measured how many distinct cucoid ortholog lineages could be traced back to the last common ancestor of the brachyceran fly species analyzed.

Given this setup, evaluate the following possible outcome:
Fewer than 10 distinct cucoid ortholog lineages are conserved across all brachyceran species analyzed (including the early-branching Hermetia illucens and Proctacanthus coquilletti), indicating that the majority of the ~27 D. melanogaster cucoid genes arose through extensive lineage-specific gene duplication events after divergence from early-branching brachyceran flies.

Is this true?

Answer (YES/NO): YES